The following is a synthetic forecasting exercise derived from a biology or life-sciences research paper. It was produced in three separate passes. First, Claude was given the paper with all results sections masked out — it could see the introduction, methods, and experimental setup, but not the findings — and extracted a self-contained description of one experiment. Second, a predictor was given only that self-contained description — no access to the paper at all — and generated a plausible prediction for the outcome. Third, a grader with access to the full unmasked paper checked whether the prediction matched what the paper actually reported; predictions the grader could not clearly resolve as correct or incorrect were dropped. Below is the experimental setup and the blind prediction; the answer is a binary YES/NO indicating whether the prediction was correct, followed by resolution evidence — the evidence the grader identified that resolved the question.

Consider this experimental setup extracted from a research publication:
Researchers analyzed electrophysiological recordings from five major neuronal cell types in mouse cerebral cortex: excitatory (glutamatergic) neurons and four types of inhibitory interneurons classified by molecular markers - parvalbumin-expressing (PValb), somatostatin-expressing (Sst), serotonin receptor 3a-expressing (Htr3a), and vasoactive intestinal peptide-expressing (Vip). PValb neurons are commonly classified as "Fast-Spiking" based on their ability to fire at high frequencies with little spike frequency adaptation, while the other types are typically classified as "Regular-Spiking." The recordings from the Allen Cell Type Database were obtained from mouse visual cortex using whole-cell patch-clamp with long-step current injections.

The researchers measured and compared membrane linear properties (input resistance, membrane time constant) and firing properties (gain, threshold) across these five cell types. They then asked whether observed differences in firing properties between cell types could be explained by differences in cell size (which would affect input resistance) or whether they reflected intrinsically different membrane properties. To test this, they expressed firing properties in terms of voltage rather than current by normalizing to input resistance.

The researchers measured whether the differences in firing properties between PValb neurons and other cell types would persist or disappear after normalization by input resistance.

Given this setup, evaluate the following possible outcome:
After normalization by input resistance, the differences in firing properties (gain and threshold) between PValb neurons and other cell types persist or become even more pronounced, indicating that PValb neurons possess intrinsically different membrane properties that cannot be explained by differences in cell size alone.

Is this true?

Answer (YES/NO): YES